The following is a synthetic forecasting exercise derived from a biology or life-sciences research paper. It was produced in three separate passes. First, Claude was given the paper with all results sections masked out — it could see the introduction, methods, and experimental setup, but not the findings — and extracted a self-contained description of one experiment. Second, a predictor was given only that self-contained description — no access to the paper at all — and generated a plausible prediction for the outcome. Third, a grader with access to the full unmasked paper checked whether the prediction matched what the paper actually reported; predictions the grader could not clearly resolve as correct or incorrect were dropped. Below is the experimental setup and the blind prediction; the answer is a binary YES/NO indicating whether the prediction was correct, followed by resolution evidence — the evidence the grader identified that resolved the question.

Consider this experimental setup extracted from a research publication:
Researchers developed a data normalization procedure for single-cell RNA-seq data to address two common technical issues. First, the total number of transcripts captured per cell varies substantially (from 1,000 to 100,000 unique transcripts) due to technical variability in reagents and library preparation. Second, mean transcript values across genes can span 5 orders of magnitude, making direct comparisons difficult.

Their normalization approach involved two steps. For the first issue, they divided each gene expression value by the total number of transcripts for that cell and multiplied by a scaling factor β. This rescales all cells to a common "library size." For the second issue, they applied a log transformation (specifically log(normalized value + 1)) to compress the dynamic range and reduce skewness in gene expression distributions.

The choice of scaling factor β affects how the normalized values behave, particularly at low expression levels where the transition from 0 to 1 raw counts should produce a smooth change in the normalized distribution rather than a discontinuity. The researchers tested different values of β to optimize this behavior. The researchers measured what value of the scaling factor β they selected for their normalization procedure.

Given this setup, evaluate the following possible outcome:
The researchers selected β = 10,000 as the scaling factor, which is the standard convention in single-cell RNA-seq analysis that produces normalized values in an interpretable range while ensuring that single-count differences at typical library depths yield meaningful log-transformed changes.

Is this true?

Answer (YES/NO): NO